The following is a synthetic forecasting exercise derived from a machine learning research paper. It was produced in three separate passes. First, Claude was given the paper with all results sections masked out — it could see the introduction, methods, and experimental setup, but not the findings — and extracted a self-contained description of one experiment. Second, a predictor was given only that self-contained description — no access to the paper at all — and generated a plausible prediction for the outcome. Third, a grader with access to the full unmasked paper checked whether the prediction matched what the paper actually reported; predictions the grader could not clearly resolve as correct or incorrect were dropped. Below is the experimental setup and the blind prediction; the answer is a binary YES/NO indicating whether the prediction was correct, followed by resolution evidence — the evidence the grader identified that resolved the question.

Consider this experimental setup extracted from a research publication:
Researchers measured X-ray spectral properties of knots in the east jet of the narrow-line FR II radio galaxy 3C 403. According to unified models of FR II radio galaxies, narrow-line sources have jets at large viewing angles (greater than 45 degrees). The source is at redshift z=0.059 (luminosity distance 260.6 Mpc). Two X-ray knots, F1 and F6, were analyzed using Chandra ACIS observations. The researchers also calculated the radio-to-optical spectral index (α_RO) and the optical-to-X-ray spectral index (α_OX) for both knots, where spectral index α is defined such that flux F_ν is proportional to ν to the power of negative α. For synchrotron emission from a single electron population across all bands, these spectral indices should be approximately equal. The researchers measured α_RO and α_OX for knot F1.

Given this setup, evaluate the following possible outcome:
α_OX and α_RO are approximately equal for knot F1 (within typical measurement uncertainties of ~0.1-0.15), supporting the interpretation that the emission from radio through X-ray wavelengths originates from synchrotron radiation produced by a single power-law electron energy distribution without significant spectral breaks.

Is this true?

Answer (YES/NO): NO